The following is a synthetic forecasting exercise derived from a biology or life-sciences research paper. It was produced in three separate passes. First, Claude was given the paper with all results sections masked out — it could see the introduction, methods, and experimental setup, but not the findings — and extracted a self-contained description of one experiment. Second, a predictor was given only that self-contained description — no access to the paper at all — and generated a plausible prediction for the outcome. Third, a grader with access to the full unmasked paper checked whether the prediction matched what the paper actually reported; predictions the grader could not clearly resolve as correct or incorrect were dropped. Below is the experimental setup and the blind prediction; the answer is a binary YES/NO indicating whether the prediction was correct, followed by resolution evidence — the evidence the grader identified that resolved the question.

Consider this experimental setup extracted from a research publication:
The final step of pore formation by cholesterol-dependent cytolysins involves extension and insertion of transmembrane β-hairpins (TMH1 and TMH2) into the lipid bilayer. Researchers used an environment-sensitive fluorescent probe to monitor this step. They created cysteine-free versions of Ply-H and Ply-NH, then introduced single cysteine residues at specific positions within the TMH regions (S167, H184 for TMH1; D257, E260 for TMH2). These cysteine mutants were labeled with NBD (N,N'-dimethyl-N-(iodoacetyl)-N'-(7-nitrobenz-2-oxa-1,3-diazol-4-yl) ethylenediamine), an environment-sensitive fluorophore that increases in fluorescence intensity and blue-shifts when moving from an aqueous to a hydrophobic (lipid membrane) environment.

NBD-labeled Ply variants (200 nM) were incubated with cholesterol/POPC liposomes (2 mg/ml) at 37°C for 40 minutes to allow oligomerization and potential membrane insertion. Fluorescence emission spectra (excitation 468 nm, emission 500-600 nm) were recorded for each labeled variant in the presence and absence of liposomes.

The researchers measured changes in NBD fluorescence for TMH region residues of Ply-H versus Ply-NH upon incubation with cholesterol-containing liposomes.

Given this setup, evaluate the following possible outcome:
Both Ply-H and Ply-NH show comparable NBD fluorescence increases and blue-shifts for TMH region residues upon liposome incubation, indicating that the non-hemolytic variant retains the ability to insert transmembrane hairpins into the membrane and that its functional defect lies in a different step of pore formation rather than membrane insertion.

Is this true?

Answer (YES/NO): NO